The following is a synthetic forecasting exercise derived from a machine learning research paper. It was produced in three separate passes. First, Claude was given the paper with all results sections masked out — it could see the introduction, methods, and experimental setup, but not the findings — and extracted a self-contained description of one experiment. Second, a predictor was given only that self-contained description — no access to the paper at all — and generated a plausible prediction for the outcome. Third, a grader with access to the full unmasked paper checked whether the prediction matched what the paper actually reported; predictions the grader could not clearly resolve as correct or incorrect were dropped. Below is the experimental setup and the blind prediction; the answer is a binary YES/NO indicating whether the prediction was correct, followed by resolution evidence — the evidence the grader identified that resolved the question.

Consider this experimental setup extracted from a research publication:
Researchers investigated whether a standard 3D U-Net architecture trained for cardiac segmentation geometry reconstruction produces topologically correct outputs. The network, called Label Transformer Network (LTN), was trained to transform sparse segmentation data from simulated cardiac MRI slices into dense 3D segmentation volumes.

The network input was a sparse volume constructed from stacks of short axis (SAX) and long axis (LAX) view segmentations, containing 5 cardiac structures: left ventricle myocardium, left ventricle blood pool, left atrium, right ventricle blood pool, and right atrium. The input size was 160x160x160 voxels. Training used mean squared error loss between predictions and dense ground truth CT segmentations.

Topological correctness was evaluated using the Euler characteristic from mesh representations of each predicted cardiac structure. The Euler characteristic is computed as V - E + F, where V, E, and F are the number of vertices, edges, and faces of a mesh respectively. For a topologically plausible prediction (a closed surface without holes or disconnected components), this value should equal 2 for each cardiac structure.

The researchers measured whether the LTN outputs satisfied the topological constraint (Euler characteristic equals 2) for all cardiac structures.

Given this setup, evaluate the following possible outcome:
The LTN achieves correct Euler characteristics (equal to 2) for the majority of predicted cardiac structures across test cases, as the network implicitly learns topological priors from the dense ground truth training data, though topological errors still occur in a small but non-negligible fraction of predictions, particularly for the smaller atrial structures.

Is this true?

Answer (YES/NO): NO